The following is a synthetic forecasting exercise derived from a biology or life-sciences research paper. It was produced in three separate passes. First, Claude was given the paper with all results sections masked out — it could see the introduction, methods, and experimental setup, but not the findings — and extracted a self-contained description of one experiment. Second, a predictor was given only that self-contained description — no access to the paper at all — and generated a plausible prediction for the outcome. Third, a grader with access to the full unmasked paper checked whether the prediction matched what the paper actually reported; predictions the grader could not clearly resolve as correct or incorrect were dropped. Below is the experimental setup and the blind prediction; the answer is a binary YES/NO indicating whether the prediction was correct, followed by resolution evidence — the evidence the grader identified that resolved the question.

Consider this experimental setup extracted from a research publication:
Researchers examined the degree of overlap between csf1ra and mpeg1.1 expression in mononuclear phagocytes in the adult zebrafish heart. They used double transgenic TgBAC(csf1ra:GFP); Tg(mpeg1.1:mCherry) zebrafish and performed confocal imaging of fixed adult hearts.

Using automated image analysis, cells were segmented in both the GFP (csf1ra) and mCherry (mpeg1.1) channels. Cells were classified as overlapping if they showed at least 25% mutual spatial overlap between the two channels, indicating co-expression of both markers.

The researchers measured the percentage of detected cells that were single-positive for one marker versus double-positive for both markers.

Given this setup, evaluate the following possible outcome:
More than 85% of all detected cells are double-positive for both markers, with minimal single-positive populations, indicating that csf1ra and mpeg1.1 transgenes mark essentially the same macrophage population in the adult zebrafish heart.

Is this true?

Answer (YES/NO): NO